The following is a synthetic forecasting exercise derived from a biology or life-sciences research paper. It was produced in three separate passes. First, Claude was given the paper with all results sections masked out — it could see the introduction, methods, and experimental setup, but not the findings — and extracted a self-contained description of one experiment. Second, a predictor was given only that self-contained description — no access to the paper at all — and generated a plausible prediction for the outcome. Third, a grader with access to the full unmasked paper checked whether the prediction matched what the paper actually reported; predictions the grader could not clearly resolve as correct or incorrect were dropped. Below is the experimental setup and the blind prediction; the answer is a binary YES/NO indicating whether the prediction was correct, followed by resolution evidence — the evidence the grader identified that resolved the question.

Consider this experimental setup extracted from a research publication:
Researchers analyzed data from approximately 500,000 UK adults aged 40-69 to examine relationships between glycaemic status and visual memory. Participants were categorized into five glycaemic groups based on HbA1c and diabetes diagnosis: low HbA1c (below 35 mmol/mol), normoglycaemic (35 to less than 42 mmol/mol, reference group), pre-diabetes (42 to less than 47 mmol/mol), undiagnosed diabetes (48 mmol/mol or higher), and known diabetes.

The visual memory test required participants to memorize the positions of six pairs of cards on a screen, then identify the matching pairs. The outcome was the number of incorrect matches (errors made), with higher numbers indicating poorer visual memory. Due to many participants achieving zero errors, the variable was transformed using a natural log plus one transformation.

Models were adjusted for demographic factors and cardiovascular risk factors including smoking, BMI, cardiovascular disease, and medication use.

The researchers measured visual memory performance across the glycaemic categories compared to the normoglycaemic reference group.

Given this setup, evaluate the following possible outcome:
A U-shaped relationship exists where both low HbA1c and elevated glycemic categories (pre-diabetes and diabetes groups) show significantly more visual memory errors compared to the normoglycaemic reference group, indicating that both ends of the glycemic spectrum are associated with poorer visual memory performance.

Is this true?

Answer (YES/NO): NO